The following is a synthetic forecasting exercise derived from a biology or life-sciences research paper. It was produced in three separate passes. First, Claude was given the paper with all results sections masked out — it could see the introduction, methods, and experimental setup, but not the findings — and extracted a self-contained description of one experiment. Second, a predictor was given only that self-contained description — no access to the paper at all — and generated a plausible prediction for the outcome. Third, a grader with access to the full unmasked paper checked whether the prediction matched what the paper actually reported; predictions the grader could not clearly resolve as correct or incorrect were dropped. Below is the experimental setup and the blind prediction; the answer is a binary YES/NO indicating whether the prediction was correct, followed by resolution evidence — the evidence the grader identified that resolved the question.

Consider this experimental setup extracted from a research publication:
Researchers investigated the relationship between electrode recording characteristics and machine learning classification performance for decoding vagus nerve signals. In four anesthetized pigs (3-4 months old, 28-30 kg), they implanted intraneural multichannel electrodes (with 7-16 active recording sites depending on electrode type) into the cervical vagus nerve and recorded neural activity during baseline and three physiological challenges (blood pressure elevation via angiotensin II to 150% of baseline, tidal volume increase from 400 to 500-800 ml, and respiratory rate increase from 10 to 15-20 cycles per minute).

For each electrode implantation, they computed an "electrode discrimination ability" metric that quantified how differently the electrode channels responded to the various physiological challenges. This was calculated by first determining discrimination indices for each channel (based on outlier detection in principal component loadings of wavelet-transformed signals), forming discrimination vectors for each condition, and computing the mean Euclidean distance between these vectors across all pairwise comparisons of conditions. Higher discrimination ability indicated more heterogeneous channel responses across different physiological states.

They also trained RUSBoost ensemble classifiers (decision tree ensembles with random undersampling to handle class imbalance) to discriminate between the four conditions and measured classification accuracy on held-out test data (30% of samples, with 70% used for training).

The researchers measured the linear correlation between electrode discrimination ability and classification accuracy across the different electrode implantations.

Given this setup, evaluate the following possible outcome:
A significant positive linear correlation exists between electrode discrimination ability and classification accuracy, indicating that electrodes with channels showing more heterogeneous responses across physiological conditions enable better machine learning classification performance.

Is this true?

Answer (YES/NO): NO